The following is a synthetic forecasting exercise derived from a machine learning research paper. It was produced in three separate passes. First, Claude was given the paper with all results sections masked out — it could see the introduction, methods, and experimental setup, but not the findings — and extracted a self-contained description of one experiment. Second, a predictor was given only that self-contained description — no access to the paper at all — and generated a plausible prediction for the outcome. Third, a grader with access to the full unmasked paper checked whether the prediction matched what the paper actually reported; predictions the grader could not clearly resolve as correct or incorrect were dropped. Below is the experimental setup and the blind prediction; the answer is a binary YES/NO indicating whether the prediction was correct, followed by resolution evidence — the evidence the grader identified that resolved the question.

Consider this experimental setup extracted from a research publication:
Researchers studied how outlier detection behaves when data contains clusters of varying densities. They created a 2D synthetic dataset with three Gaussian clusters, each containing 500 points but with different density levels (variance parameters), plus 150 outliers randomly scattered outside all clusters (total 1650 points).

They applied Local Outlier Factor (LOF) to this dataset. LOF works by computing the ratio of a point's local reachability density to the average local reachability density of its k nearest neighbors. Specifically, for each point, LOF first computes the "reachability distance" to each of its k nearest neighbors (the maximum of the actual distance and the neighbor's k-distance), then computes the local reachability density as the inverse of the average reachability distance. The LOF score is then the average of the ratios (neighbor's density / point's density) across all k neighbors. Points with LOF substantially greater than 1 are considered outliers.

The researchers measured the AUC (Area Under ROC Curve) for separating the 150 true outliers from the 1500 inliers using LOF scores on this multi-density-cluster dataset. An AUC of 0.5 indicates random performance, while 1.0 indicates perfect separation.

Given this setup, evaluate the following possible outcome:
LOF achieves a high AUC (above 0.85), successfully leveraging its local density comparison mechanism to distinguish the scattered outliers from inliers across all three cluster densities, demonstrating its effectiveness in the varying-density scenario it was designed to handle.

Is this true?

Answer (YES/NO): NO